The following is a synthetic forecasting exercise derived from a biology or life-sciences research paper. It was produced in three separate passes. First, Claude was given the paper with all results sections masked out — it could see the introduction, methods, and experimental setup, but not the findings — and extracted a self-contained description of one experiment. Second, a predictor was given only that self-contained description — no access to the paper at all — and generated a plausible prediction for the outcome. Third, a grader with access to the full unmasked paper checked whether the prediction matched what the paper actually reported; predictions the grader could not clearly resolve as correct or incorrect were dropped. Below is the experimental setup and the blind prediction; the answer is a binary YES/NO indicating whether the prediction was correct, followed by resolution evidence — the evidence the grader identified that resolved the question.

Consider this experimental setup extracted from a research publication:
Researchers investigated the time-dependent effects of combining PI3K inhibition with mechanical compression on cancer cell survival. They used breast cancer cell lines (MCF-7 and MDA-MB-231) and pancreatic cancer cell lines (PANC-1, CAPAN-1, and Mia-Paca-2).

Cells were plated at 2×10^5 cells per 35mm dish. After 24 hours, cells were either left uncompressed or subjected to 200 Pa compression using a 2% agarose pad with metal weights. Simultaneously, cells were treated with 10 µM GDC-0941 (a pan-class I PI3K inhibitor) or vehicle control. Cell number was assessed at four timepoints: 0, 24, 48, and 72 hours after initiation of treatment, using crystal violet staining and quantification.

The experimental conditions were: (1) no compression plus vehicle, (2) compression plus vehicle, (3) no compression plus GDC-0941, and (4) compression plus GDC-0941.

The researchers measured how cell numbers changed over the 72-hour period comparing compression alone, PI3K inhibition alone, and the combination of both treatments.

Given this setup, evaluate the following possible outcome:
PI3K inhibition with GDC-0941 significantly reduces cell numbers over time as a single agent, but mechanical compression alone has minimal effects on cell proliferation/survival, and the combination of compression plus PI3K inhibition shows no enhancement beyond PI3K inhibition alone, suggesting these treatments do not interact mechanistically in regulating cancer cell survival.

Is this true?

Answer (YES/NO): NO